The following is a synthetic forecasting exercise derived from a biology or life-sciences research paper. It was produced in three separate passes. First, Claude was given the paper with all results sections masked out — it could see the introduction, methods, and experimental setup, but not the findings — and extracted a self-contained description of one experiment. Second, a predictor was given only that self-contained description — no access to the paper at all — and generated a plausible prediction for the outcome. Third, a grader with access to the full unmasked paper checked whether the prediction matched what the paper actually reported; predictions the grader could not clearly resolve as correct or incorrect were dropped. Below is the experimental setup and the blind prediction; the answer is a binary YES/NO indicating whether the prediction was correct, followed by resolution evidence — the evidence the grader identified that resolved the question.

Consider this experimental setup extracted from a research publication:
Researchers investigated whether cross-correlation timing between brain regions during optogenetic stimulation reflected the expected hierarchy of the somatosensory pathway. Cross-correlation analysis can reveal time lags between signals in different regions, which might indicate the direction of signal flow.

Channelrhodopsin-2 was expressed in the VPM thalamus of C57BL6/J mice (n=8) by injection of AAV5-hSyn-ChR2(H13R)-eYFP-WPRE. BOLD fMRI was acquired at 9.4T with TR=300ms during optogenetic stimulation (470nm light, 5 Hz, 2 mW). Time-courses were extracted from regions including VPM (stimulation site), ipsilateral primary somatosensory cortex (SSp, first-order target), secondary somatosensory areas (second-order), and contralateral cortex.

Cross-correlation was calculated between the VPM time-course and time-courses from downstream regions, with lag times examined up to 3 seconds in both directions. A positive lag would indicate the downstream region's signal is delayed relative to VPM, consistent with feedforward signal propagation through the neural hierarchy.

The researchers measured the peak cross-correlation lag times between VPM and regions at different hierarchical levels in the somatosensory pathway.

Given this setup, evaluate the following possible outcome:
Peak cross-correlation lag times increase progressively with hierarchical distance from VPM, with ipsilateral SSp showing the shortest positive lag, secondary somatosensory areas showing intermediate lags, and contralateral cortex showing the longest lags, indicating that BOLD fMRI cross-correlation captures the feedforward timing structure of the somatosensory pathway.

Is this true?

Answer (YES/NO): NO